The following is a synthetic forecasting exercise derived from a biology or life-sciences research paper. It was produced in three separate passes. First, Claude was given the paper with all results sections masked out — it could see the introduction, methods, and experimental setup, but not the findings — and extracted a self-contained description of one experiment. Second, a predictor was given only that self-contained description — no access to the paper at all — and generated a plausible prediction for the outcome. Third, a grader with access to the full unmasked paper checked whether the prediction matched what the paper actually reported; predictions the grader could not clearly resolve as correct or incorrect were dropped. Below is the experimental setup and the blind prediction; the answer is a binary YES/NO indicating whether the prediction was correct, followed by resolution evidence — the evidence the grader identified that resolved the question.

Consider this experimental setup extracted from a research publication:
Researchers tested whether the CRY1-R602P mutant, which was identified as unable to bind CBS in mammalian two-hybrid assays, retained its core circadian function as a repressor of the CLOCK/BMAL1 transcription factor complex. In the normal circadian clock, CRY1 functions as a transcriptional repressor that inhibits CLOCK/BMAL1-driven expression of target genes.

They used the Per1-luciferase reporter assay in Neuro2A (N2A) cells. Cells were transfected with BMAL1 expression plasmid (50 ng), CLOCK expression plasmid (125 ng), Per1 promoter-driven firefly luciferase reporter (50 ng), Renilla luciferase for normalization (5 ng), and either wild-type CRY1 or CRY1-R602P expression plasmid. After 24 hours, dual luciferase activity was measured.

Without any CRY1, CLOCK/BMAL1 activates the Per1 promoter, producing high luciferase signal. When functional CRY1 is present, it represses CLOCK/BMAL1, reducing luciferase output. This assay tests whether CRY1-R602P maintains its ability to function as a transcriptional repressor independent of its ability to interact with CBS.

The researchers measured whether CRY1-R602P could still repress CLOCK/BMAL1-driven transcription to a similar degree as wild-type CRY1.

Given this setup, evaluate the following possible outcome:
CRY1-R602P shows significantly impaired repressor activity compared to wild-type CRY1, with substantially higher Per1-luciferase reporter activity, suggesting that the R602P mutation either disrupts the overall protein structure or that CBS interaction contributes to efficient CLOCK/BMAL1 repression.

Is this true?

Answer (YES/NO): NO